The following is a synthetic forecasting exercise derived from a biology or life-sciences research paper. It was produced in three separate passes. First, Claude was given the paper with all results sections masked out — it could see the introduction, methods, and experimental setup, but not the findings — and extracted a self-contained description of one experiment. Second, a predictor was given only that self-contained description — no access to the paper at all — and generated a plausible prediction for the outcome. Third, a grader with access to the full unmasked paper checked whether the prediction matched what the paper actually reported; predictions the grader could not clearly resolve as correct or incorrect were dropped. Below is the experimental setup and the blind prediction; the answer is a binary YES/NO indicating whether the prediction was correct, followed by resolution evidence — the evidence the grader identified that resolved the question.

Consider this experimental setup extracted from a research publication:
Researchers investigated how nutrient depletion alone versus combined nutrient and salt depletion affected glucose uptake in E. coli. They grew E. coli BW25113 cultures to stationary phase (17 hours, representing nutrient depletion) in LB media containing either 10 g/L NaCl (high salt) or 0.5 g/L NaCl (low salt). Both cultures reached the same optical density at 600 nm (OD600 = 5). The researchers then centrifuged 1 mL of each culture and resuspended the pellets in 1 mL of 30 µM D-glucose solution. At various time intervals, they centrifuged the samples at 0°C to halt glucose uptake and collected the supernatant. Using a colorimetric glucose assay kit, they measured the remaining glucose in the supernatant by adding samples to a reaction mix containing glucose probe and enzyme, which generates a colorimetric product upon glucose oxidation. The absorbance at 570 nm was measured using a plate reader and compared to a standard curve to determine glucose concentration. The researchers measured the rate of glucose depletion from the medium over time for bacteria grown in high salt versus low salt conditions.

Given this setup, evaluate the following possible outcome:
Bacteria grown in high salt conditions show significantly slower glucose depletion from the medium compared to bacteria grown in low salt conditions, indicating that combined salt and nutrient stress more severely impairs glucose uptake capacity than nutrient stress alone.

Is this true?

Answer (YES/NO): NO